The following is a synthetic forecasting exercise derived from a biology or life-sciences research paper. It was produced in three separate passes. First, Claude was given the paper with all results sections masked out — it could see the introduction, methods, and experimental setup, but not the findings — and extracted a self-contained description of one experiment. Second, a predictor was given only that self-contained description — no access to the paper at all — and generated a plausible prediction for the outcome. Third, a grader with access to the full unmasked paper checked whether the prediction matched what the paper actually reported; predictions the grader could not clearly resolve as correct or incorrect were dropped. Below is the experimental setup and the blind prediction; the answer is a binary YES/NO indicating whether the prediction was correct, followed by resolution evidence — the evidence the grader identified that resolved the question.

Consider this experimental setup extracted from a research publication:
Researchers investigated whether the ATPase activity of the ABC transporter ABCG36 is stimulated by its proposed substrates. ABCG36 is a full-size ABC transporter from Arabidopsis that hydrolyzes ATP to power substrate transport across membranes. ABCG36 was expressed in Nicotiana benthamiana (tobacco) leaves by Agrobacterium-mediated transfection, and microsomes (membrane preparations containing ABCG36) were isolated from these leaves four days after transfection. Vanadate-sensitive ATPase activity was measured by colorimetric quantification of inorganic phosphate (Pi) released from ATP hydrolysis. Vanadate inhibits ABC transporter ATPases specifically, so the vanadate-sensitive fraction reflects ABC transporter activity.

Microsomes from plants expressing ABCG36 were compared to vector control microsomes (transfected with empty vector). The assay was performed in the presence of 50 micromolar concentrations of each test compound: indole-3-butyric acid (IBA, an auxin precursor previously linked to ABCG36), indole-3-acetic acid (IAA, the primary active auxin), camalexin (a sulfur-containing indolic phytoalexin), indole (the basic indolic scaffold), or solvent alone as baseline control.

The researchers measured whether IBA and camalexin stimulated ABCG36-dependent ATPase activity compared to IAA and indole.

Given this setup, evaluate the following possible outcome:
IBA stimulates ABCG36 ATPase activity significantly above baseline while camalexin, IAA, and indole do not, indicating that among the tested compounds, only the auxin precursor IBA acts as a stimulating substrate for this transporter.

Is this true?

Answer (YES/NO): NO